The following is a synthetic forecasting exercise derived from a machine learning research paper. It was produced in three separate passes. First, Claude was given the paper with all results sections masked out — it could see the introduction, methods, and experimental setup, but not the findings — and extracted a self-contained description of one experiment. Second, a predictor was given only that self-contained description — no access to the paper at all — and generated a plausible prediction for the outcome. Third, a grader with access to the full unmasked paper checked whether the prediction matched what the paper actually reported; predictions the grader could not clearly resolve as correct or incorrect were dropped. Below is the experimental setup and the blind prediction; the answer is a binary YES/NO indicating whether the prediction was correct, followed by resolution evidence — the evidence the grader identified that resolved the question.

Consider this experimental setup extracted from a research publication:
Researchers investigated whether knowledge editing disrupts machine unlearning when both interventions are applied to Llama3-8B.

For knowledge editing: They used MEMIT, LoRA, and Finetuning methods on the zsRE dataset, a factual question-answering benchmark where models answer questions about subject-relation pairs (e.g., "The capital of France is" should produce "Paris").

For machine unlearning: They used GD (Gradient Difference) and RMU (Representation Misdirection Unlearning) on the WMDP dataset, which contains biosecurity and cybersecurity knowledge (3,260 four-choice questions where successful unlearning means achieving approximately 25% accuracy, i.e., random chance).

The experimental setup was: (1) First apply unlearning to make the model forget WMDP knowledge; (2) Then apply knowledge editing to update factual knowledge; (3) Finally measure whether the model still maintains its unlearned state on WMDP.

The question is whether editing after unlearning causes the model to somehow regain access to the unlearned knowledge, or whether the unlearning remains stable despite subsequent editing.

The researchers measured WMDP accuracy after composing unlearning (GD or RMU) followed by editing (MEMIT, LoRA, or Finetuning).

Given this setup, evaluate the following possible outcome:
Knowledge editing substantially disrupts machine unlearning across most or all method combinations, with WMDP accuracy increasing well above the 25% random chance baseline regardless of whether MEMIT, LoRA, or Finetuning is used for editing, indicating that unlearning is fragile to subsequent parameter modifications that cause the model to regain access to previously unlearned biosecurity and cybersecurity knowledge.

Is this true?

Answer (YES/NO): NO